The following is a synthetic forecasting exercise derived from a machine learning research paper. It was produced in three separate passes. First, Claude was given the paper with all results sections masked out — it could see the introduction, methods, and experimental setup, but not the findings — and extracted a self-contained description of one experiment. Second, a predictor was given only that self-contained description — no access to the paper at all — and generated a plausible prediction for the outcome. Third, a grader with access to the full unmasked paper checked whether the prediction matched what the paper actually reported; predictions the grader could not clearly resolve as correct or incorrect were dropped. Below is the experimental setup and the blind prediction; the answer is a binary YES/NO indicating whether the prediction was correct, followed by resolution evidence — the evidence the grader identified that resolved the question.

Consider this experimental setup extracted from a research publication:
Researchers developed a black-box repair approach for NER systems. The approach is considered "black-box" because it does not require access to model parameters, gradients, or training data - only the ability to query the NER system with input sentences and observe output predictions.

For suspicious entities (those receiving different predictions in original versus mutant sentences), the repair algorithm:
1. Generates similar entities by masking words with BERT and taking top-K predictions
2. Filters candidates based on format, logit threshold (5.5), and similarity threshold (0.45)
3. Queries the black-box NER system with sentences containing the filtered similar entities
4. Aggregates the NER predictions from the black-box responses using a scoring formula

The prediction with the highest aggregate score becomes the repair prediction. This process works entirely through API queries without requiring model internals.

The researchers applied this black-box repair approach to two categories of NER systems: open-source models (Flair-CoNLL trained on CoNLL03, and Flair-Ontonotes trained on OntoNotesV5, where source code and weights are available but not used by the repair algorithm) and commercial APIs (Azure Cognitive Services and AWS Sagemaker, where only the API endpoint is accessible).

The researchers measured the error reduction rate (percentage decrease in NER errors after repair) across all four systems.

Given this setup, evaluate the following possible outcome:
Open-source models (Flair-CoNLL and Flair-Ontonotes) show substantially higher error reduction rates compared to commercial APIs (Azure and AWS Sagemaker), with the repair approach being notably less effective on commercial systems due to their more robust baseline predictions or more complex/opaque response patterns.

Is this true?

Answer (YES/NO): NO